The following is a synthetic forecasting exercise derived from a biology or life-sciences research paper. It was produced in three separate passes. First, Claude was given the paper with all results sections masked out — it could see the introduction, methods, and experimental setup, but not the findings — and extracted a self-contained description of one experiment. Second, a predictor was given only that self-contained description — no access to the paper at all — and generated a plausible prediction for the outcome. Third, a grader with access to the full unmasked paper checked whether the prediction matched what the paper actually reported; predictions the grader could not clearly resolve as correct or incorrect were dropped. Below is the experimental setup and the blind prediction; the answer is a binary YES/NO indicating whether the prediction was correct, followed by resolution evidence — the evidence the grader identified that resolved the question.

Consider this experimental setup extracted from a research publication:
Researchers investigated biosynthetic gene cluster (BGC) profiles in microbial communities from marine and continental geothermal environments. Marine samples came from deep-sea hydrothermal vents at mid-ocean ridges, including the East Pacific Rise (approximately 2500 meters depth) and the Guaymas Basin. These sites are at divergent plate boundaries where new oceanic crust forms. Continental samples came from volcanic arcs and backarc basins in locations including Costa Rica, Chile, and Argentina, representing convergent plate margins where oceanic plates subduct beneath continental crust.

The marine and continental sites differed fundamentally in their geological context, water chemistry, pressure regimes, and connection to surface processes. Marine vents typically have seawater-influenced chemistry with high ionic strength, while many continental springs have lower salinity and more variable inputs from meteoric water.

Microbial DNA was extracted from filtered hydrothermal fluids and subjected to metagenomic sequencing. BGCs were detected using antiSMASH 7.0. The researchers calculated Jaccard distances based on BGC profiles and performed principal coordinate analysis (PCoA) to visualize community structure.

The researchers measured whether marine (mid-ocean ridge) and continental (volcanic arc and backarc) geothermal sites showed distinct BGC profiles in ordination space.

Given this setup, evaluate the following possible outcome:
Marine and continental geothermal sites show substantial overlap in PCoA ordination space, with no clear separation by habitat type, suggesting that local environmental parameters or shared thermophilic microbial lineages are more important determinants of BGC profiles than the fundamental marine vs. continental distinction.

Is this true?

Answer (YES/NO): NO